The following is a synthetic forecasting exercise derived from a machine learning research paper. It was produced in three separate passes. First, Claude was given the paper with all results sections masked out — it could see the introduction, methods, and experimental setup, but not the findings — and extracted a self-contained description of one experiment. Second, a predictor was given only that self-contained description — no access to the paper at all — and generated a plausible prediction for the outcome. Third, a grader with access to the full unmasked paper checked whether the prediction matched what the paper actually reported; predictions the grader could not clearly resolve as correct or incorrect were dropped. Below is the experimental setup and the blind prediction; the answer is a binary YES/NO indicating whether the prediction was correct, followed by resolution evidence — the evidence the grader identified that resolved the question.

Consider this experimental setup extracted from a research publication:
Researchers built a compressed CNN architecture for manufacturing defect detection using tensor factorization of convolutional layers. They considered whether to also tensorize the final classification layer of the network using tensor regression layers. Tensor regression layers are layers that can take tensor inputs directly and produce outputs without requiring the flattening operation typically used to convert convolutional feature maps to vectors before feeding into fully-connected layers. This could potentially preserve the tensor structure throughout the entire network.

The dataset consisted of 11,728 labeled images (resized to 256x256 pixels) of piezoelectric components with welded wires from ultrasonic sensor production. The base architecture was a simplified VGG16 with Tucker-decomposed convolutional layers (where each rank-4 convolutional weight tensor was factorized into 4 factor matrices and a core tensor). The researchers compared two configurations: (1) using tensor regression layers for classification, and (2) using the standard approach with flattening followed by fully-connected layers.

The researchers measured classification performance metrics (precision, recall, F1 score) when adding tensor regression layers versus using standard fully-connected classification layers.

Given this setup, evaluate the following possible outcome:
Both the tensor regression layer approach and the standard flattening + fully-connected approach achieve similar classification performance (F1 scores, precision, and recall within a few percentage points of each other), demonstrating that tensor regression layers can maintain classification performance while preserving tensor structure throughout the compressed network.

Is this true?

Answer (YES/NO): NO